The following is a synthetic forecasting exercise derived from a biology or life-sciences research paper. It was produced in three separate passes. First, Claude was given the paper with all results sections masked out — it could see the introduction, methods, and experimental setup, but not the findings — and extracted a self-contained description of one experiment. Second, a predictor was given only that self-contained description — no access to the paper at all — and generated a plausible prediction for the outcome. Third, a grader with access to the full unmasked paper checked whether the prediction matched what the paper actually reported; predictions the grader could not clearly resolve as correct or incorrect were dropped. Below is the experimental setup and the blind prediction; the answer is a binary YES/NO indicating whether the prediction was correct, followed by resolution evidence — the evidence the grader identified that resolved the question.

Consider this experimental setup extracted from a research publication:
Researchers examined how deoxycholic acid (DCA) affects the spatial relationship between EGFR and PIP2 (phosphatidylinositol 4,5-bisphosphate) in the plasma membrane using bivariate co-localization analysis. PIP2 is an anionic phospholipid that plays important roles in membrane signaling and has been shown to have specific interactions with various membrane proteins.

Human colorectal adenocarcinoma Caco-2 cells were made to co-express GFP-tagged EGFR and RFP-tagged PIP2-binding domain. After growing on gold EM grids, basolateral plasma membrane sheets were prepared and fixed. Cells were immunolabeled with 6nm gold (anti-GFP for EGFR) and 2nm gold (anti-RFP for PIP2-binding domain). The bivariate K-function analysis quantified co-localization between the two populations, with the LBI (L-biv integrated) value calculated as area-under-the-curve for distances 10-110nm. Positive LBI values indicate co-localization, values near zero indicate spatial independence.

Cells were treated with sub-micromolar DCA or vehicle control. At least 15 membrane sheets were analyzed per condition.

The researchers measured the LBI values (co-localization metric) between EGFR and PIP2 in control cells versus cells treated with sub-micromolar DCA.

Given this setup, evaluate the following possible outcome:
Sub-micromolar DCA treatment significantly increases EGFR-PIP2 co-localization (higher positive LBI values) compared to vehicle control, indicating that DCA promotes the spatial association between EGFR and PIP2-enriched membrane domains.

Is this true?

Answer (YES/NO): NO